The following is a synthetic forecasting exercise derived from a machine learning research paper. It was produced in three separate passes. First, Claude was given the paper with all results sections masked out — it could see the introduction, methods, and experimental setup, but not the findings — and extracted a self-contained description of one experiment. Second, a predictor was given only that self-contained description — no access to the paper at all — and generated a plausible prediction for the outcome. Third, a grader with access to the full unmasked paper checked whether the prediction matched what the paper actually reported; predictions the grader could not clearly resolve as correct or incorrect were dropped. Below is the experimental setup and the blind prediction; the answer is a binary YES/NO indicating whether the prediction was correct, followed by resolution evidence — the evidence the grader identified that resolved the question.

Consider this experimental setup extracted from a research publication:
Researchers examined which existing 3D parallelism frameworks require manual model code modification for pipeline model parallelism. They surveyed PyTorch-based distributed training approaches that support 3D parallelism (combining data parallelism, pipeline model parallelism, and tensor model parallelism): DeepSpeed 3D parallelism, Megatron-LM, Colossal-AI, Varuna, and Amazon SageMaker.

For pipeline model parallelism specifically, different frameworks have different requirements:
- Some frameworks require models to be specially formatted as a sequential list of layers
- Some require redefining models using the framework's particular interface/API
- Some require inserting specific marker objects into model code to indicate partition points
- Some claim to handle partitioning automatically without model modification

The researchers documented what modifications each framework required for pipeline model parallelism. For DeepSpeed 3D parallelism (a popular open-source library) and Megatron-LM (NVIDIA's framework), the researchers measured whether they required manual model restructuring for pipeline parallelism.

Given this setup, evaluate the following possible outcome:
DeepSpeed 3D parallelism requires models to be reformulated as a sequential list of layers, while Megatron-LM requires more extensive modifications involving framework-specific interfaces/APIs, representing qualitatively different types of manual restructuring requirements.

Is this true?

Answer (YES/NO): NO